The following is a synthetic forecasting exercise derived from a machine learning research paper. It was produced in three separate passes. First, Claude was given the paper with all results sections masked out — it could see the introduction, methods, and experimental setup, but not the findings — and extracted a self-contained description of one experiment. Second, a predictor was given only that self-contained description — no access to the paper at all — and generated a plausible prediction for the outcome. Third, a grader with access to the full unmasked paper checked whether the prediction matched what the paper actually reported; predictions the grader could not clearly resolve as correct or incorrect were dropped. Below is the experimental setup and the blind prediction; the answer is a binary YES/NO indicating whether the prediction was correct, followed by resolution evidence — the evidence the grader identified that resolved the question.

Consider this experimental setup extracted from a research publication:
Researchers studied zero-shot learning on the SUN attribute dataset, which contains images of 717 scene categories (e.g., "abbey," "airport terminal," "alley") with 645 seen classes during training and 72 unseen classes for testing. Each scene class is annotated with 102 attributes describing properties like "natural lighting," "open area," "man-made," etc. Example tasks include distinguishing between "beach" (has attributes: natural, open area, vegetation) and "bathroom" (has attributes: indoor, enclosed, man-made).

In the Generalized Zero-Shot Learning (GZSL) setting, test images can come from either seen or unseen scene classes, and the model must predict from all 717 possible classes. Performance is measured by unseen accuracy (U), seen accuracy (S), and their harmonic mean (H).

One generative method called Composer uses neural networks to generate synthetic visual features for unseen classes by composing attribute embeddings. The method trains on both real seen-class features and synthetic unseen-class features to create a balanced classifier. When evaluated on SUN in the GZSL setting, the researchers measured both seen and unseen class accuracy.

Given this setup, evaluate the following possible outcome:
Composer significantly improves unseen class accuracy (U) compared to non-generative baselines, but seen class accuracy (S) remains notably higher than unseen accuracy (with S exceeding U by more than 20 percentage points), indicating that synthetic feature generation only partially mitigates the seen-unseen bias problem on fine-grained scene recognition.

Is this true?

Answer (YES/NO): NO